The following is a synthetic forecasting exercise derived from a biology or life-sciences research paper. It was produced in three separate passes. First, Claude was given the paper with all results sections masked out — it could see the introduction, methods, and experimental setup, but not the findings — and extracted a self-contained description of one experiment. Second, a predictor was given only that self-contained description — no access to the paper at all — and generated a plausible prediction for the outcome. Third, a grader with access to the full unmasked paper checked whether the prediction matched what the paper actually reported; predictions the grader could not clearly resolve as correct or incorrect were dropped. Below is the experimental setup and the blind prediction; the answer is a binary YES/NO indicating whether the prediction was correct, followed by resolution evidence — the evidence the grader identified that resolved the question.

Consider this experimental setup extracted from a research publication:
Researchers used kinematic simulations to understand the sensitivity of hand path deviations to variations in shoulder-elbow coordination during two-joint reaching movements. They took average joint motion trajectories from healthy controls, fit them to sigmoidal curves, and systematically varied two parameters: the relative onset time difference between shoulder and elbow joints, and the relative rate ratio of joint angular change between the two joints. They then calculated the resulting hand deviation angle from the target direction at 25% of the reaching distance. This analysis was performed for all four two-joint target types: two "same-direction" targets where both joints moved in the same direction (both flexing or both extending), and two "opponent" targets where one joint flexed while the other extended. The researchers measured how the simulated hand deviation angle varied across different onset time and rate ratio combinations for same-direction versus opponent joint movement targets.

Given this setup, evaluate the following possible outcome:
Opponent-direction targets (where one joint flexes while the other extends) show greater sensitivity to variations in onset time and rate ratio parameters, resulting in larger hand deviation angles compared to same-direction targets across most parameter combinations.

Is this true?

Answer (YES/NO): YES